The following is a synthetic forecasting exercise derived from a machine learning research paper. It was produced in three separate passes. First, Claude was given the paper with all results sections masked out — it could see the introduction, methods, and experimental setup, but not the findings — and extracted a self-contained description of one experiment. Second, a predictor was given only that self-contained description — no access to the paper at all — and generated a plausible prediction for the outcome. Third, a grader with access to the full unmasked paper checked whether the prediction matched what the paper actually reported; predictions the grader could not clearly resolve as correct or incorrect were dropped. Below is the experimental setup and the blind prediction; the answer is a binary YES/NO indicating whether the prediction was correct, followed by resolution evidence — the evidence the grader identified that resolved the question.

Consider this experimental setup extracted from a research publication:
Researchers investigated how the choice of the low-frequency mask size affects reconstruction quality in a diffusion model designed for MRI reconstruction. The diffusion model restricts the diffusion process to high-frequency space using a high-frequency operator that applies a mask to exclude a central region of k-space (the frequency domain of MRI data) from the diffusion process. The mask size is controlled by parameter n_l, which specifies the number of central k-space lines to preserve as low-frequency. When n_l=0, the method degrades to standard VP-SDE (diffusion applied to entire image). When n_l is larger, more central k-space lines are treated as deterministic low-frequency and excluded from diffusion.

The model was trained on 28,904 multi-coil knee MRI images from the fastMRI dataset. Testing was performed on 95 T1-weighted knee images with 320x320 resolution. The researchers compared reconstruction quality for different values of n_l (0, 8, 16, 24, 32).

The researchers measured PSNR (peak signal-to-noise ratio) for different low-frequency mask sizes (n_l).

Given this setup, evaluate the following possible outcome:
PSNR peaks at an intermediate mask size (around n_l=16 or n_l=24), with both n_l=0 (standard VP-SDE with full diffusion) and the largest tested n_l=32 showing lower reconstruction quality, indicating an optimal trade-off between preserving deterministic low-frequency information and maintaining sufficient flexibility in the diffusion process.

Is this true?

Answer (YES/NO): NO